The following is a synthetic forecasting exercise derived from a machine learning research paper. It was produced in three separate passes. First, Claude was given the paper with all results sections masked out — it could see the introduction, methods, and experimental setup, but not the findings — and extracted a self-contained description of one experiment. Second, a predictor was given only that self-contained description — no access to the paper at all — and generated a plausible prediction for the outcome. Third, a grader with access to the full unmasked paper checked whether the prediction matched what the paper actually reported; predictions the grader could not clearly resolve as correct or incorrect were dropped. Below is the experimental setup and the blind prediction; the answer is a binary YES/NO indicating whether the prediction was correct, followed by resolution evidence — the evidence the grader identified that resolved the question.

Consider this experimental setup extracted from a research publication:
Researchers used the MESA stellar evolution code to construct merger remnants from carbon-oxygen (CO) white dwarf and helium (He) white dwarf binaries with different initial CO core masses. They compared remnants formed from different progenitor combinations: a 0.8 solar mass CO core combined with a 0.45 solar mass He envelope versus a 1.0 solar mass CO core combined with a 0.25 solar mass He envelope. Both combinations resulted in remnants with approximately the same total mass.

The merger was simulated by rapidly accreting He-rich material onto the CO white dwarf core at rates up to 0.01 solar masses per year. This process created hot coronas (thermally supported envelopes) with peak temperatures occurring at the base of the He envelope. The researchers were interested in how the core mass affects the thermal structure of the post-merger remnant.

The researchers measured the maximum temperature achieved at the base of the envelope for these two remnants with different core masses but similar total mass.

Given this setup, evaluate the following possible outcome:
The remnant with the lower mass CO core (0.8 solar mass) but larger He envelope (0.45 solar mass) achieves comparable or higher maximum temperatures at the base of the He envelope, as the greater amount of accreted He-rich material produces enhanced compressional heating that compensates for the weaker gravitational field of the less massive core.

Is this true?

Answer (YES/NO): NO